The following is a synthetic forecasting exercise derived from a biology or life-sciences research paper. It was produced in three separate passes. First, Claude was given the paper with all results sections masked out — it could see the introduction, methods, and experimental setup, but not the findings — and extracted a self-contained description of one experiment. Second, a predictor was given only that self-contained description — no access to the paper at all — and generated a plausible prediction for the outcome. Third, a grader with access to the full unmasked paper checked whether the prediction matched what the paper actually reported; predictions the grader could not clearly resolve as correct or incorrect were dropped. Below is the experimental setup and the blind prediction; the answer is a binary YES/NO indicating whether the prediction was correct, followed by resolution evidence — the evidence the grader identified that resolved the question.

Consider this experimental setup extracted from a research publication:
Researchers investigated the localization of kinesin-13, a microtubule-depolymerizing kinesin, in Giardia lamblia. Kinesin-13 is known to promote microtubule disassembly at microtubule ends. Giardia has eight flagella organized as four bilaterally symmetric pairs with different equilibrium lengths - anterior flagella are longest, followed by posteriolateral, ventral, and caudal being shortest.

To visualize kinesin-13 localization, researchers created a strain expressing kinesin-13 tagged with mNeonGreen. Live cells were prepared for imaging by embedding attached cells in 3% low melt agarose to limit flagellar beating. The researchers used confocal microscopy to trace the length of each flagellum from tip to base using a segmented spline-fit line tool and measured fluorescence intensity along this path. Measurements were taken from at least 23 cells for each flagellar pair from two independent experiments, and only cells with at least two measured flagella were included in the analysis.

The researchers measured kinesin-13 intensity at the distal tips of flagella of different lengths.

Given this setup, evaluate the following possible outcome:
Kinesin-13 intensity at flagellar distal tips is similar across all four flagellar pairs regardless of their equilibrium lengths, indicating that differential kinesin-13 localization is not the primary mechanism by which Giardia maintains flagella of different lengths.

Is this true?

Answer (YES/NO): NO